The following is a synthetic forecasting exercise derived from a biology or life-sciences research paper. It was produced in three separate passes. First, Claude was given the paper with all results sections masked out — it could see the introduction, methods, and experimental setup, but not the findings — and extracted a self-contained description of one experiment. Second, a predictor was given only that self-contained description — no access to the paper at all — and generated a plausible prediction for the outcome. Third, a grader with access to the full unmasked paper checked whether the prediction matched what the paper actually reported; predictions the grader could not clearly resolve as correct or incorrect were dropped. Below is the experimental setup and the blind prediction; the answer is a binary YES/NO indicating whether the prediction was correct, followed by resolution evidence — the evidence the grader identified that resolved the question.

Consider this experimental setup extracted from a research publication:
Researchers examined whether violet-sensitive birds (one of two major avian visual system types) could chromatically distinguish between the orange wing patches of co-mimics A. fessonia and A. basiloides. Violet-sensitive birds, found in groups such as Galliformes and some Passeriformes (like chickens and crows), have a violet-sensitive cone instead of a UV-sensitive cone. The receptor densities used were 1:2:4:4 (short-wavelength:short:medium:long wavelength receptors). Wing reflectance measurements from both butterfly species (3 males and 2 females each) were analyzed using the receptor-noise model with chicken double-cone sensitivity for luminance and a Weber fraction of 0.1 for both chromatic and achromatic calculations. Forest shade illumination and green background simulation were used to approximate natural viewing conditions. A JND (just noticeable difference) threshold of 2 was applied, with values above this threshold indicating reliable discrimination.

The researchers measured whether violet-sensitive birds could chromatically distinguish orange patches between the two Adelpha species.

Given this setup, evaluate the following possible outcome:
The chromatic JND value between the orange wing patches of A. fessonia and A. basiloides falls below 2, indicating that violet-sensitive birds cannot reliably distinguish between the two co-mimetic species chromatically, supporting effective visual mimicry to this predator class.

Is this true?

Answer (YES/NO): YES